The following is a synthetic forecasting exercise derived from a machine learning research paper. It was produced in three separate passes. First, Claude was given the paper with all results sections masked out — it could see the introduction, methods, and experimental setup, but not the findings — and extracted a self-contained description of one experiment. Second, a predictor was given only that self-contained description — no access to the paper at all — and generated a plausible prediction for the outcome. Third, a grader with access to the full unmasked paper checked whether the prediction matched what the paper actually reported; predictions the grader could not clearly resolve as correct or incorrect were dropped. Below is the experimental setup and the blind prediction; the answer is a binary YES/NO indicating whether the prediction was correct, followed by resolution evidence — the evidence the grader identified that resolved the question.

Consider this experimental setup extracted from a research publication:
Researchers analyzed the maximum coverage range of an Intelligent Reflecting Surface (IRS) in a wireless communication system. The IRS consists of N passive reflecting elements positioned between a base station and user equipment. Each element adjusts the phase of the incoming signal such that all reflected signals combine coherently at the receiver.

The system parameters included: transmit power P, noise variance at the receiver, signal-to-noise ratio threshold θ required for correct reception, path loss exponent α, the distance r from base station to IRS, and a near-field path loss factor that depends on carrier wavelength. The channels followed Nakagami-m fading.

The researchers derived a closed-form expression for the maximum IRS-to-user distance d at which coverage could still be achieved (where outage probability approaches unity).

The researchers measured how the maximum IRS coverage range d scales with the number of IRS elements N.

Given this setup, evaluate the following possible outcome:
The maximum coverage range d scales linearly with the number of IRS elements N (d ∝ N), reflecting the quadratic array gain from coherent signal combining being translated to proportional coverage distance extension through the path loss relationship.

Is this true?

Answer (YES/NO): NO